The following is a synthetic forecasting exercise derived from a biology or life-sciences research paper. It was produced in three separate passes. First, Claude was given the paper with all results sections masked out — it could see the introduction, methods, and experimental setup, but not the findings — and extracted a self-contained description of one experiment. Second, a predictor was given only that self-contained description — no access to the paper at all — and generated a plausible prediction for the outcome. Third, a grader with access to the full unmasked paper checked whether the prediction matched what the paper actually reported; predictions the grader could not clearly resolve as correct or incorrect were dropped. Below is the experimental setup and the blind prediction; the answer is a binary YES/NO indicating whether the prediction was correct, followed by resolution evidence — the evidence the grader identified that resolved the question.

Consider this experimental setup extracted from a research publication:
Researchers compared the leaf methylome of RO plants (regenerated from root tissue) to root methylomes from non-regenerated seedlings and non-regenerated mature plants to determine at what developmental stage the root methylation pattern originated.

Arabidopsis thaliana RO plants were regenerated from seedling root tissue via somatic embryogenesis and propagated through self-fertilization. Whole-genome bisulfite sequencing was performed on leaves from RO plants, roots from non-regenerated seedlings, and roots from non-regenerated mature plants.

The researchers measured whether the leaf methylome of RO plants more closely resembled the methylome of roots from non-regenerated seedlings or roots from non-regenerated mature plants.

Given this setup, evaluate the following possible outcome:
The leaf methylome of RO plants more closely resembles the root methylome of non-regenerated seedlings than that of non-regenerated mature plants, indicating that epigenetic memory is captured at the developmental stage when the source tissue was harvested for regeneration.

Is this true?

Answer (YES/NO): YES